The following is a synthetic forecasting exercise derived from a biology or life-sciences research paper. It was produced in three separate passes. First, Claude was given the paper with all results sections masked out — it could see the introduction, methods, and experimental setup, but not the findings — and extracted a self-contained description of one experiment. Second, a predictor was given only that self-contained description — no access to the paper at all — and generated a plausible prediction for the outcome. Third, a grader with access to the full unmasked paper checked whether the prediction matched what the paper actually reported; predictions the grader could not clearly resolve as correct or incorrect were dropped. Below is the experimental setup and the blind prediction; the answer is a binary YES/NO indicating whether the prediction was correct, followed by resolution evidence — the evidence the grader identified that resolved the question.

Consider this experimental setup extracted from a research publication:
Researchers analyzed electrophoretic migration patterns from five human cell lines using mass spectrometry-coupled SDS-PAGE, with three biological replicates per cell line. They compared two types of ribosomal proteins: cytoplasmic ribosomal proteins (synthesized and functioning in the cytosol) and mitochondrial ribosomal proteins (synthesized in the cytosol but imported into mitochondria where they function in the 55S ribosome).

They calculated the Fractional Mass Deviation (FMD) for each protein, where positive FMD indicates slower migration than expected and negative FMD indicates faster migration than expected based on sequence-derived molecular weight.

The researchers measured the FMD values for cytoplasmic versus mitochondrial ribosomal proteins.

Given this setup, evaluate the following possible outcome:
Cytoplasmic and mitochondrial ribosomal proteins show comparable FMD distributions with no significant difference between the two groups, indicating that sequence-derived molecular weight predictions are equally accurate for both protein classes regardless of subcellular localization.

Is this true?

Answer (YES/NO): NO